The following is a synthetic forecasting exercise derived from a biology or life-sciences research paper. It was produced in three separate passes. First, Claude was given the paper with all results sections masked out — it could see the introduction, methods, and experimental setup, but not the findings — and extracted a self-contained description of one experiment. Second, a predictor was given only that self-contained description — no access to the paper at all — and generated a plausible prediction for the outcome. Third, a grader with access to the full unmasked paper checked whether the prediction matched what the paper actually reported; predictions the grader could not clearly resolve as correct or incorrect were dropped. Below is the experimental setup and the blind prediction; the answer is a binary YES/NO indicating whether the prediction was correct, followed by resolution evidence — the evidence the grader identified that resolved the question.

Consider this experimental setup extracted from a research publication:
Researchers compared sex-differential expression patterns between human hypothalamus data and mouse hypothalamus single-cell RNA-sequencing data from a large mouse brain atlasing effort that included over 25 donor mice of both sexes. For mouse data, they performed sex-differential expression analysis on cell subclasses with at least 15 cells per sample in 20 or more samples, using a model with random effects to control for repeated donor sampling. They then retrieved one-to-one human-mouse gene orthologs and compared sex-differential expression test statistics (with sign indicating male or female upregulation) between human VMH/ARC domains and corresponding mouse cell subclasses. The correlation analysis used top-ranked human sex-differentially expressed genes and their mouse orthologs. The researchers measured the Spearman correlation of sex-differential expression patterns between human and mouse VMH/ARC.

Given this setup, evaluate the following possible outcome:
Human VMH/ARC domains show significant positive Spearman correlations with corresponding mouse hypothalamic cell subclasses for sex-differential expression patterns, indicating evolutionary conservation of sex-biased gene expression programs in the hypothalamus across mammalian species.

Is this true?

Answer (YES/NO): NO